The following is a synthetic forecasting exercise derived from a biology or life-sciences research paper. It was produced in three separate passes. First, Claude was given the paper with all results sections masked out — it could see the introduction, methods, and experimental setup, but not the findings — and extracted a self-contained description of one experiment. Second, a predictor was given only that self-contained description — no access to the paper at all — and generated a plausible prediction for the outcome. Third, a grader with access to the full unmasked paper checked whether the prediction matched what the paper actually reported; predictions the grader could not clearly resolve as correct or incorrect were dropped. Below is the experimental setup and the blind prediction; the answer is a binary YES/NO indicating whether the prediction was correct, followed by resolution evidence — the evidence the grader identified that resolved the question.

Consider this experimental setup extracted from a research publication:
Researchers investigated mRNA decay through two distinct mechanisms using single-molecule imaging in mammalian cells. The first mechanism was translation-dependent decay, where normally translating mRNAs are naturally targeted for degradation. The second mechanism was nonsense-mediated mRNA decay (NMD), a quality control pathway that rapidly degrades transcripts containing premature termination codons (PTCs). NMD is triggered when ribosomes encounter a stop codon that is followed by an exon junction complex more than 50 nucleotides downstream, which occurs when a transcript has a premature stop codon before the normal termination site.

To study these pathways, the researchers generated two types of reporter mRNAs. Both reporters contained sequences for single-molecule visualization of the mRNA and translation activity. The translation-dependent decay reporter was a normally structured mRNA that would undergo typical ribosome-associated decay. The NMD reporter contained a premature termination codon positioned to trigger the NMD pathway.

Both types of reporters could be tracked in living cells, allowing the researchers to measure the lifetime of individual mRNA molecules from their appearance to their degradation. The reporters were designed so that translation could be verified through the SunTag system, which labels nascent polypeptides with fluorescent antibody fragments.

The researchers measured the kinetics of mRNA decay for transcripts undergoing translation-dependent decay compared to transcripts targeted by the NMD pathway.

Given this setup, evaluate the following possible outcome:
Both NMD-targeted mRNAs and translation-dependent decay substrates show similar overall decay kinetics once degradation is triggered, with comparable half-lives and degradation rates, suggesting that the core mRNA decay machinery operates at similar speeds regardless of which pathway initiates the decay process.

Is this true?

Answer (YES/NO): NO